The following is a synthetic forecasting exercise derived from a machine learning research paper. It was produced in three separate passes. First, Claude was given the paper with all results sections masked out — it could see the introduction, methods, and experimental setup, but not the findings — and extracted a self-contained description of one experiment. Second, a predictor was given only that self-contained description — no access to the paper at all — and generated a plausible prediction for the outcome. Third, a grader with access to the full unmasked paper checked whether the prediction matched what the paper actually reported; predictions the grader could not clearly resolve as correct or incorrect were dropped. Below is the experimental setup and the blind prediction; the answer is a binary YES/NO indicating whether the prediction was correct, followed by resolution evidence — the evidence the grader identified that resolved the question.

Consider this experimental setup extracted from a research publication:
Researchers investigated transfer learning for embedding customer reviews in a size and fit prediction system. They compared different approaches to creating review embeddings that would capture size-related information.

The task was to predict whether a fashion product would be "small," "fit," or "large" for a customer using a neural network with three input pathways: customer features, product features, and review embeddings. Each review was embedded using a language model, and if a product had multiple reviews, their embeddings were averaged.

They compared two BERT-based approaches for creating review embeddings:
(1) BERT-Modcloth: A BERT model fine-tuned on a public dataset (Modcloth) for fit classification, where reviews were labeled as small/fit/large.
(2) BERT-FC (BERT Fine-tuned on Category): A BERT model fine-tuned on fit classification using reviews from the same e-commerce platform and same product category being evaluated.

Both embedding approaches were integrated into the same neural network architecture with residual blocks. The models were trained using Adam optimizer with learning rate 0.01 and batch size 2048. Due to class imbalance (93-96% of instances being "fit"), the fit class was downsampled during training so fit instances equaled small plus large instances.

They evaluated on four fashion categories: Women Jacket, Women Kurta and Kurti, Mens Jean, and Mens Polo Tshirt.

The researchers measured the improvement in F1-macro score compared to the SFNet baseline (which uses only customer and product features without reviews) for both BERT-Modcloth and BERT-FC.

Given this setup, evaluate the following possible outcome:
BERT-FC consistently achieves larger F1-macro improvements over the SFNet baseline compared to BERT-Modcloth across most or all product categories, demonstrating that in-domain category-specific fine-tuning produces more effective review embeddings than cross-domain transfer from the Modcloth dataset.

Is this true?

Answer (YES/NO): YES